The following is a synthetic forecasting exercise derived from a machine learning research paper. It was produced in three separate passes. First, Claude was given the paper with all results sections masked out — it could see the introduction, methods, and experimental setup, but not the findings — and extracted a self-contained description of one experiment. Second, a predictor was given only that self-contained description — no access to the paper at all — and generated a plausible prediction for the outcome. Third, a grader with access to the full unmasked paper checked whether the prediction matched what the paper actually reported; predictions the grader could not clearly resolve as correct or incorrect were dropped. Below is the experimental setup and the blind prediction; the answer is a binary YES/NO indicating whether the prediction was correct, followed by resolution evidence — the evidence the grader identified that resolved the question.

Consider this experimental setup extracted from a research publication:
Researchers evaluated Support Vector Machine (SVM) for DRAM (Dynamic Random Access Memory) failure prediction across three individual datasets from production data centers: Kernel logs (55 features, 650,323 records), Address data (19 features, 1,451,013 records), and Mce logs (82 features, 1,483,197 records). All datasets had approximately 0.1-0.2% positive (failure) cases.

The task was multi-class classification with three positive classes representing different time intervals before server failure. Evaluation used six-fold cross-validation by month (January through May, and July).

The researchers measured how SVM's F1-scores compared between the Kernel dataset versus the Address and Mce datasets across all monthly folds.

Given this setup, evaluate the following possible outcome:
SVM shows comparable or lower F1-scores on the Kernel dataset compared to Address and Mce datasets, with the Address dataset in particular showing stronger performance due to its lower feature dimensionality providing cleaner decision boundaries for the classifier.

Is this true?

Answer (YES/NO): NO